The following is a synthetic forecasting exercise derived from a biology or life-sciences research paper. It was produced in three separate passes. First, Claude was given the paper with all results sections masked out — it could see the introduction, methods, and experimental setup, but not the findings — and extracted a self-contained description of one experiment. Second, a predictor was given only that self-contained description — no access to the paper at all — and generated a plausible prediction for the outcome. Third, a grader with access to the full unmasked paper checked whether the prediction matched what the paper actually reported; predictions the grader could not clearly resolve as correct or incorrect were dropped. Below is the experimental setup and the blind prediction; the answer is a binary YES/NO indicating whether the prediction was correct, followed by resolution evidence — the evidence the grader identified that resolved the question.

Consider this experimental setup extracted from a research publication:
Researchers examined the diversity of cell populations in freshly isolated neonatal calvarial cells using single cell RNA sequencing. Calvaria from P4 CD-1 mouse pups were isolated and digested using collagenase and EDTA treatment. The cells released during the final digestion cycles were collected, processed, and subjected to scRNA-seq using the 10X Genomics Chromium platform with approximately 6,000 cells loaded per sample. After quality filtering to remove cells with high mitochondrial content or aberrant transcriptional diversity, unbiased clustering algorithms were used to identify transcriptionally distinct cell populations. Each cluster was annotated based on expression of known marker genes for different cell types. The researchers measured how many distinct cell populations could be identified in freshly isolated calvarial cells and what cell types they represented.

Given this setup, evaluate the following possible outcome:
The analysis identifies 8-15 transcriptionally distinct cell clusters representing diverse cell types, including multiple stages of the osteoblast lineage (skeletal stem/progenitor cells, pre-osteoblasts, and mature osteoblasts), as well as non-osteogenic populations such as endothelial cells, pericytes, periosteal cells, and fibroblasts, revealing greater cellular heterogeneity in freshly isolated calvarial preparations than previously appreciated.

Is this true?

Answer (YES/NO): NO